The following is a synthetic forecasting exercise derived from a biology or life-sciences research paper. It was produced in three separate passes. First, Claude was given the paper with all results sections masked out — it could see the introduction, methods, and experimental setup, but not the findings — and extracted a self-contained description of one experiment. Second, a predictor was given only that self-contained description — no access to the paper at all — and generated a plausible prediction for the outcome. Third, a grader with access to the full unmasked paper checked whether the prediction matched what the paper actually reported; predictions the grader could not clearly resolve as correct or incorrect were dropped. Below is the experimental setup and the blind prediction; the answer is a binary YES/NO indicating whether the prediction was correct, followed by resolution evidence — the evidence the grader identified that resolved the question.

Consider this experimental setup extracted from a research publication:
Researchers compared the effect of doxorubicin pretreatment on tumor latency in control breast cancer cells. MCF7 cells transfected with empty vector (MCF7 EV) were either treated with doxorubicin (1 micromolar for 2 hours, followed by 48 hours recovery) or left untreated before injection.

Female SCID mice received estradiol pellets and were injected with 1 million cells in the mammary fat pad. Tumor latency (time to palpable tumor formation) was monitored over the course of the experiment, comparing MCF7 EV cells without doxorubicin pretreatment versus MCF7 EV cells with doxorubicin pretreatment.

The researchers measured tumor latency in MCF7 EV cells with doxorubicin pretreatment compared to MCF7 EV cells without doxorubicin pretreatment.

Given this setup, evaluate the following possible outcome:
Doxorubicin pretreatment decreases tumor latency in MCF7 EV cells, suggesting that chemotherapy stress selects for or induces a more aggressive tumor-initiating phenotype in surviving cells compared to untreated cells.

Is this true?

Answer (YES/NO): NO